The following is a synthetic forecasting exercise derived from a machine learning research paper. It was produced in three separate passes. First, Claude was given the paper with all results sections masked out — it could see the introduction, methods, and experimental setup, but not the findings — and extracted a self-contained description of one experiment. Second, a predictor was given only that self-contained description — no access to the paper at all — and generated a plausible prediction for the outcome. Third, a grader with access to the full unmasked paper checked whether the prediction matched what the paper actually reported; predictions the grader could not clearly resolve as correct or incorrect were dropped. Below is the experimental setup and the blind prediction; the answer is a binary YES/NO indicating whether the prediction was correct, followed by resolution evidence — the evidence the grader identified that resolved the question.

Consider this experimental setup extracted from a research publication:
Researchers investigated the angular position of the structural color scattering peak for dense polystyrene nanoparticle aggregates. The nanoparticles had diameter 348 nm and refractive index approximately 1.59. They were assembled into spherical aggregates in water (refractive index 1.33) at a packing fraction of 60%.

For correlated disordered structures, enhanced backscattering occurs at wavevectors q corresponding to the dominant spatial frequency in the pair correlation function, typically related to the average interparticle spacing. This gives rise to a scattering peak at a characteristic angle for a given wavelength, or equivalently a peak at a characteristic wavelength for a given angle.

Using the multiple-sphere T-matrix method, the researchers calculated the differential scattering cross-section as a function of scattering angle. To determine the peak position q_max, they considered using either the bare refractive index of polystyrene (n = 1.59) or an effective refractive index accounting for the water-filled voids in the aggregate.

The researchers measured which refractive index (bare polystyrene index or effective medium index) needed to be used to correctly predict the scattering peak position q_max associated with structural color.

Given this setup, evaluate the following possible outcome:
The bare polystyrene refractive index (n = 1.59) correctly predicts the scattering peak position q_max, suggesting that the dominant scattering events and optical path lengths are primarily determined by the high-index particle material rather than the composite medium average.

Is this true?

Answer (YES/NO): NO